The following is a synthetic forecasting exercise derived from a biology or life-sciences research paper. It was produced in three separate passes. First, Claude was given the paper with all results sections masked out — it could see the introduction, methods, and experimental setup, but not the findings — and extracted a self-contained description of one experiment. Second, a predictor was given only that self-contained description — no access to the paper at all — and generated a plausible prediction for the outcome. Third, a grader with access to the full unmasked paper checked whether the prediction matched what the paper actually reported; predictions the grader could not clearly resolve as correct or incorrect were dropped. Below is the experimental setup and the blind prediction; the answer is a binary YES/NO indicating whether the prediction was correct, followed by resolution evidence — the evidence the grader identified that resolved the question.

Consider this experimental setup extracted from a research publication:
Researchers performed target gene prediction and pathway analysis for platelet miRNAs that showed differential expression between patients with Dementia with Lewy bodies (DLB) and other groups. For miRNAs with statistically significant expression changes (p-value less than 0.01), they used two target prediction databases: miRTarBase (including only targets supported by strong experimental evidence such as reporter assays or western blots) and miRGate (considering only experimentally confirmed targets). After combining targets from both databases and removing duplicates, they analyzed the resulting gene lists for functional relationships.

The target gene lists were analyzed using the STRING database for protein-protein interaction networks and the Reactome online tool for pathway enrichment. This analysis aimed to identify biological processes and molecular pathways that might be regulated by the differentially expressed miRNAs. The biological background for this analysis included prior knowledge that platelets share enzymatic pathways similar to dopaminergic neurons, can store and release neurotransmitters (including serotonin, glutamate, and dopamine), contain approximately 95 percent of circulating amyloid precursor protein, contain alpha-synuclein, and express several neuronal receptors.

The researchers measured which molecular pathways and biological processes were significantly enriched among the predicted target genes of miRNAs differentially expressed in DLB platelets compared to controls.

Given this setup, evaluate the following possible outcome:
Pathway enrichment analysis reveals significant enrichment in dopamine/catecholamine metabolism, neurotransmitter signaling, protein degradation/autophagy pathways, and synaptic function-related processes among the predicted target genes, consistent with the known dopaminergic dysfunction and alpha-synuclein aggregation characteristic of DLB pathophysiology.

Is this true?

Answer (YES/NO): NO